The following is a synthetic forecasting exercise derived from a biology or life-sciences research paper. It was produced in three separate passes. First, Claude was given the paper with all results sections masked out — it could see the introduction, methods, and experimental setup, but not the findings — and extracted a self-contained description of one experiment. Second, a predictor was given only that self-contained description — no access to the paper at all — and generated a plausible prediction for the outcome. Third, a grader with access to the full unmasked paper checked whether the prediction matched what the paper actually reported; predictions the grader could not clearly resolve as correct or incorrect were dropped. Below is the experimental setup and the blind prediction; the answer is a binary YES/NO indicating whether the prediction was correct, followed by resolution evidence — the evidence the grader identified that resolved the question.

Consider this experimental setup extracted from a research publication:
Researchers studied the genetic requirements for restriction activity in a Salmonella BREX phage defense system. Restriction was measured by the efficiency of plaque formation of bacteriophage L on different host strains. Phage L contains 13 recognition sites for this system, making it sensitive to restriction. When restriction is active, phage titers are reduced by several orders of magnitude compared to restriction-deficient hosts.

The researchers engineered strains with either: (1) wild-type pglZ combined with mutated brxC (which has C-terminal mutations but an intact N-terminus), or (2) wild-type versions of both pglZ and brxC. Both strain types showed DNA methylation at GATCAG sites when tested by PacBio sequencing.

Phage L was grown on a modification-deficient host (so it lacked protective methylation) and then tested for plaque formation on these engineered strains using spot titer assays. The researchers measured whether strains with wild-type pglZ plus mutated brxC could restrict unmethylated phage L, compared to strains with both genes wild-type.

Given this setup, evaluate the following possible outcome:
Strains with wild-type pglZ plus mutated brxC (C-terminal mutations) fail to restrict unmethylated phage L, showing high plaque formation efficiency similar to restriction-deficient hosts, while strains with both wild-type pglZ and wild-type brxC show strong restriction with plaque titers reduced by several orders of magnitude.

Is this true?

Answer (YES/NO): YES